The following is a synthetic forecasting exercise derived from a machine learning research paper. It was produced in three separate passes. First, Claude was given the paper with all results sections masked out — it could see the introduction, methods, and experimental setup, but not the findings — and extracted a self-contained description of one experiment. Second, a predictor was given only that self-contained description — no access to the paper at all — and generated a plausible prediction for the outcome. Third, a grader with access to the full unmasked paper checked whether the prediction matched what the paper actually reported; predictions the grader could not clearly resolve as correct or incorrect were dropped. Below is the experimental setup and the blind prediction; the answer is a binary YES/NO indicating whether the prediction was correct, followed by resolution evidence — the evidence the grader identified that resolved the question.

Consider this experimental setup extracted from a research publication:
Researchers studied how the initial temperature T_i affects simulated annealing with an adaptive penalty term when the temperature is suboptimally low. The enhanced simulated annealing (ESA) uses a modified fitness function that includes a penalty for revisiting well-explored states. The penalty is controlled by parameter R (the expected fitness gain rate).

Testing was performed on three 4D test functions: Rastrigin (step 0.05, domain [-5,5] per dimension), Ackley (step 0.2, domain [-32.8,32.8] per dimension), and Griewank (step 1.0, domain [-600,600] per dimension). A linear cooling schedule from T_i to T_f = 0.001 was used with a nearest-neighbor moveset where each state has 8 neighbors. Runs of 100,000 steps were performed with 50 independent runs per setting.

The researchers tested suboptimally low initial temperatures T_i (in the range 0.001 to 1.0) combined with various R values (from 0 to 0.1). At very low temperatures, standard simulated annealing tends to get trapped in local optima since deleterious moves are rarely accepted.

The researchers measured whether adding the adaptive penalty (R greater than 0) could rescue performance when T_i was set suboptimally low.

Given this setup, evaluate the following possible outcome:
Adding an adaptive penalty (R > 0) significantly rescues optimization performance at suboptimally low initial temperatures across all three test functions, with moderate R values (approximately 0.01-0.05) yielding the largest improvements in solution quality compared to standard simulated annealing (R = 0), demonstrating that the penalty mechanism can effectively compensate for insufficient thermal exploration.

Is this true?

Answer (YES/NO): NO